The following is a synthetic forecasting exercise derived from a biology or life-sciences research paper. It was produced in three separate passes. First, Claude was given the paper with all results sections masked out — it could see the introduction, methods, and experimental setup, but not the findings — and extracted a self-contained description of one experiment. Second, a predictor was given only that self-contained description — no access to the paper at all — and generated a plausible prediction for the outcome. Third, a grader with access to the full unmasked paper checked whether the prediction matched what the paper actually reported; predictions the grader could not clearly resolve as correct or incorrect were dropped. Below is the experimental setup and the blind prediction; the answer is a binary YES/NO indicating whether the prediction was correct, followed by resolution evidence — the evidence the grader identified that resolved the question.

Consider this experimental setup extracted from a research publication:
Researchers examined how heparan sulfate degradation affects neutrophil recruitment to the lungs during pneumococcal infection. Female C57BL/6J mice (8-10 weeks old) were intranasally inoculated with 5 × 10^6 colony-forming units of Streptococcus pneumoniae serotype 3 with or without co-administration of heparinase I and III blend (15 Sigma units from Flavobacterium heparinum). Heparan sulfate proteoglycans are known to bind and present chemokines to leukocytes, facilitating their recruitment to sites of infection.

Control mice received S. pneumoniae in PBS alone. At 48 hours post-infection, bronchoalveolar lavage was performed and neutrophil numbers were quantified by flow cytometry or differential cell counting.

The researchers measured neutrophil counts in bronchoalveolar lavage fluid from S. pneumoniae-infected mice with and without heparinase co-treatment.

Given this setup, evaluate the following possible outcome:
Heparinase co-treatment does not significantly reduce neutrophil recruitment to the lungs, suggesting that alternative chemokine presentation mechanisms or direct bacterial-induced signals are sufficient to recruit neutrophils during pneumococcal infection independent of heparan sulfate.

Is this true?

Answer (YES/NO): NO